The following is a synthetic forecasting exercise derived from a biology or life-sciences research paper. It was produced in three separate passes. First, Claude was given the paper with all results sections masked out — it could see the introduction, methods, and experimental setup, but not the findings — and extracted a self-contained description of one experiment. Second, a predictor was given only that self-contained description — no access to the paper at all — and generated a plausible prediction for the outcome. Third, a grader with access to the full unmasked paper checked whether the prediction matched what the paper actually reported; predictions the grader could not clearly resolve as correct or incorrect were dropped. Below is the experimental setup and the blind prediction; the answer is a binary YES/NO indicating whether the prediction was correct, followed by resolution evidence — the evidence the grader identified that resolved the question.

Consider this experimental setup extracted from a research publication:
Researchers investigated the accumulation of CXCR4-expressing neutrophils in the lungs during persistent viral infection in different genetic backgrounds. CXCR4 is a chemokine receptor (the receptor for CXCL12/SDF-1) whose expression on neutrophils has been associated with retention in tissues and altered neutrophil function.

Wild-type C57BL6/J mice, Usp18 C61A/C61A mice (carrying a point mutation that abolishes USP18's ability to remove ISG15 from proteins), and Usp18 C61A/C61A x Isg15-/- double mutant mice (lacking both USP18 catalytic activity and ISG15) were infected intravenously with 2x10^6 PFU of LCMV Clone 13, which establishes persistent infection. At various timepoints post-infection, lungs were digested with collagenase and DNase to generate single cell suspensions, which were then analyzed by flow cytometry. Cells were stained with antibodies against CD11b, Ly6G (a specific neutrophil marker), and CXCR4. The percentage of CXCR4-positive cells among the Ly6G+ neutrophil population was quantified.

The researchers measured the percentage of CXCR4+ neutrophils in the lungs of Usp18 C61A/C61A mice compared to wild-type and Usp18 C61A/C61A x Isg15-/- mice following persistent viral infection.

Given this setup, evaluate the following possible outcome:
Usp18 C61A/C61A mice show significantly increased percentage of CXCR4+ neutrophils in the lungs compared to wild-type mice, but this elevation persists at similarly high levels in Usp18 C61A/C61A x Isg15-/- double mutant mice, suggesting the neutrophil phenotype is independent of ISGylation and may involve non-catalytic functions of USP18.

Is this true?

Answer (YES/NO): NO